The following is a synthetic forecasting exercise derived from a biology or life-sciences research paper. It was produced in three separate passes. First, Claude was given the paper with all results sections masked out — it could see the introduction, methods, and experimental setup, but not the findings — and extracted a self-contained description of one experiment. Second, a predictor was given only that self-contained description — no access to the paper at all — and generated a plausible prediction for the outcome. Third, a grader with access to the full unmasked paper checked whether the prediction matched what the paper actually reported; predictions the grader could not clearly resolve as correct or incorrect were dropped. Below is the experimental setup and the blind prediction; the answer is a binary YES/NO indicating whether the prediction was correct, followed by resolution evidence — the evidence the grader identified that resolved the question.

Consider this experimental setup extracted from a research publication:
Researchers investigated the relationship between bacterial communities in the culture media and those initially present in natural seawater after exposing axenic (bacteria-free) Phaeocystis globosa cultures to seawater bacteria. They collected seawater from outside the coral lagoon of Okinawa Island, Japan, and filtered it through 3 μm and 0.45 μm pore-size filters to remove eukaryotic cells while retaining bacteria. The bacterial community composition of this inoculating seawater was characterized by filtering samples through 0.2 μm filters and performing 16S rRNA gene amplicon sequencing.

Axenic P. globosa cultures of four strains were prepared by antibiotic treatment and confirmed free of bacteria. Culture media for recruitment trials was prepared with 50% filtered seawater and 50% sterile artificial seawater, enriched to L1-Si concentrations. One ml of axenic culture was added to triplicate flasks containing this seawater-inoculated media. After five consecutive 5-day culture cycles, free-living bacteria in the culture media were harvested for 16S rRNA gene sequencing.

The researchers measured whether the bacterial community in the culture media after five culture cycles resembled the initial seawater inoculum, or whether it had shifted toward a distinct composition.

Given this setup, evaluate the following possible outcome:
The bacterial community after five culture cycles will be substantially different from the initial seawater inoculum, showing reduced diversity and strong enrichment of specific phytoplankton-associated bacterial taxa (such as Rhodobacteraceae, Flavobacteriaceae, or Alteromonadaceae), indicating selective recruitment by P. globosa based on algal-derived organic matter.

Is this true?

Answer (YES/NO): YES